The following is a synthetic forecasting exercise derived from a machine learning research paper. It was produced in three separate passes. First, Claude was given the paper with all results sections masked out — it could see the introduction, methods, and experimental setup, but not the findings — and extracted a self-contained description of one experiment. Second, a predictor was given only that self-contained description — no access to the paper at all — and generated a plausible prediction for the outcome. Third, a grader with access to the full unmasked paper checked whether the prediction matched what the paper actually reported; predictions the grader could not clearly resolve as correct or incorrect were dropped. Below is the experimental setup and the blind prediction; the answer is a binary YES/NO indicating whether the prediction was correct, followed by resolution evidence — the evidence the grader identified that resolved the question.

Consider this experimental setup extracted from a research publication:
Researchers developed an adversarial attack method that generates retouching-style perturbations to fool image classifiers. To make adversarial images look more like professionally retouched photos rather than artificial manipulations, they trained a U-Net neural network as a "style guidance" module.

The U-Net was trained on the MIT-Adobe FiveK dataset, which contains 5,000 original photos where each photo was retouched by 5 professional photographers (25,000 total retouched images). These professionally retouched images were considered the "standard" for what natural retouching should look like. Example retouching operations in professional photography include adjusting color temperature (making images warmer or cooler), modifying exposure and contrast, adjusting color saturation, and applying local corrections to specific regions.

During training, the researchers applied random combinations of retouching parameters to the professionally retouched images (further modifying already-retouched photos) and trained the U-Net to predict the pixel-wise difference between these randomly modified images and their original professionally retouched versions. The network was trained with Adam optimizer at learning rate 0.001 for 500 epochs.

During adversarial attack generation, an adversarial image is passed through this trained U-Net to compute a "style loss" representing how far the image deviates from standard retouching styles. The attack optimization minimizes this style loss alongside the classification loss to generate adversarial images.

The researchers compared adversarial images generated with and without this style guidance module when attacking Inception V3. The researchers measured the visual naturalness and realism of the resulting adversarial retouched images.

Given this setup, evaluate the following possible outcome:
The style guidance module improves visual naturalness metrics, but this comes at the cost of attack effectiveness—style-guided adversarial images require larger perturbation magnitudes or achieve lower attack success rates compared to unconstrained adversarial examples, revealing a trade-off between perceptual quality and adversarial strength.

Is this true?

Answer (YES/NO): YES